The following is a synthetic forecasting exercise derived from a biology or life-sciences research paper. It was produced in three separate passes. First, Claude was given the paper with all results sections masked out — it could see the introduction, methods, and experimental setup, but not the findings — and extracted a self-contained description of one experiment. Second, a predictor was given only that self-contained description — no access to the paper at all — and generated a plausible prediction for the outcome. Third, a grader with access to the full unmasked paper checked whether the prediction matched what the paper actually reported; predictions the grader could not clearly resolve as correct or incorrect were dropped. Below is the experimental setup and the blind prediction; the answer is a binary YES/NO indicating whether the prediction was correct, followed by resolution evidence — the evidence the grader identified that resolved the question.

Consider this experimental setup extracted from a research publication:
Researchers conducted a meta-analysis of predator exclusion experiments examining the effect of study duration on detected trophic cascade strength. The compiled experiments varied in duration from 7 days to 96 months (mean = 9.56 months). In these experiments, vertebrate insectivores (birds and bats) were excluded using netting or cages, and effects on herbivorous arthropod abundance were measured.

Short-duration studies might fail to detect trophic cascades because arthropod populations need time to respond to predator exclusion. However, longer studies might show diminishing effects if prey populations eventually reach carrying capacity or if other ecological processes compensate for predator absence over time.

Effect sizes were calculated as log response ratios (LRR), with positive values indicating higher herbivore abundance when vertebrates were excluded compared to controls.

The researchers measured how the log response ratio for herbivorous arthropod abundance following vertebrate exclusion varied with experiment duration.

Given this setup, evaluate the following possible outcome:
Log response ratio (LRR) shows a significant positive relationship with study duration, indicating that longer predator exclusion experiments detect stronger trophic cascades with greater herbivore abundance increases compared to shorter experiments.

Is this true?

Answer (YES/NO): NO